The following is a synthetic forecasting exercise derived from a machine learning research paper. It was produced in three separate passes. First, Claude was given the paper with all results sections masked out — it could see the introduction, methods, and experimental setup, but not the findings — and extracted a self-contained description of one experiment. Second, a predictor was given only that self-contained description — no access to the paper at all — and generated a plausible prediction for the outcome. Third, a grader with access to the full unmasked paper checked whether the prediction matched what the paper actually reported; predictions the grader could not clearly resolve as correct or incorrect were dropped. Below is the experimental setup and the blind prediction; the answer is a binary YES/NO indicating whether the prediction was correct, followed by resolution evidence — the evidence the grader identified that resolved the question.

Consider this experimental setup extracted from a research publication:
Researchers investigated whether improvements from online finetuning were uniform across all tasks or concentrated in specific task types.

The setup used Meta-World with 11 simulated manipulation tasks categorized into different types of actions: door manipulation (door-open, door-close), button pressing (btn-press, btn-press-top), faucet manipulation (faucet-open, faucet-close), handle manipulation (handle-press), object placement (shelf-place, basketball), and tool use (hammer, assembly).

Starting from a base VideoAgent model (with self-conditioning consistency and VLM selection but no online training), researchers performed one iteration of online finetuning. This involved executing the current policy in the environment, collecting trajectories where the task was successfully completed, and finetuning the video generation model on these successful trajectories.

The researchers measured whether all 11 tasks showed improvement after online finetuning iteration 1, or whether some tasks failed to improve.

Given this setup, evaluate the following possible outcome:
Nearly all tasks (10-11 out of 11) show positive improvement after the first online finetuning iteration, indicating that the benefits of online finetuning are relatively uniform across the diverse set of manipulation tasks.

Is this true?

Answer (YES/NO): YES